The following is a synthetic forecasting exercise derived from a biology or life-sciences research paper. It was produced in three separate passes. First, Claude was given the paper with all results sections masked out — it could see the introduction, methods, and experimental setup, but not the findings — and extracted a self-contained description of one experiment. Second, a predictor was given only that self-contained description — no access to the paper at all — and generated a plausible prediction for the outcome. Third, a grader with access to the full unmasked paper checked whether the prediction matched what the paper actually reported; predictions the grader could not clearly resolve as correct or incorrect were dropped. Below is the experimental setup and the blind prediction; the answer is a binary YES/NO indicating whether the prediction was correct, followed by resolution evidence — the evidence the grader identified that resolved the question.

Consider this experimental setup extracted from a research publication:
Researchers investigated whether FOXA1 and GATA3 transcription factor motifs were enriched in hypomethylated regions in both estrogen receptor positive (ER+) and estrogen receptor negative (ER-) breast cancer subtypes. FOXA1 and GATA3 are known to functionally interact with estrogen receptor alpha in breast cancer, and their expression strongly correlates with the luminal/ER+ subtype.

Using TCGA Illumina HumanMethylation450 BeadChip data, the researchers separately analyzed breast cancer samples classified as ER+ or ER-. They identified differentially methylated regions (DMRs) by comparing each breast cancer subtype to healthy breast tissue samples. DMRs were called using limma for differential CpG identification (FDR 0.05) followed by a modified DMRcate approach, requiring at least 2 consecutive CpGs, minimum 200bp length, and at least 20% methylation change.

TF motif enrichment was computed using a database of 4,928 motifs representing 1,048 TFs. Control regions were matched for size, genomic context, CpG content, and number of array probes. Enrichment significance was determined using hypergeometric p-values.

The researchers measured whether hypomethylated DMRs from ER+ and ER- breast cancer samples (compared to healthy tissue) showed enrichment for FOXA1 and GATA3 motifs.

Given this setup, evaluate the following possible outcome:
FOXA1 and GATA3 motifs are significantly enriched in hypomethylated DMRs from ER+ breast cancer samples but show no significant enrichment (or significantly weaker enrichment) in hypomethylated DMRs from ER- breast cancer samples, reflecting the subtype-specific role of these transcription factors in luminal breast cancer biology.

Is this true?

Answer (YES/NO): NO